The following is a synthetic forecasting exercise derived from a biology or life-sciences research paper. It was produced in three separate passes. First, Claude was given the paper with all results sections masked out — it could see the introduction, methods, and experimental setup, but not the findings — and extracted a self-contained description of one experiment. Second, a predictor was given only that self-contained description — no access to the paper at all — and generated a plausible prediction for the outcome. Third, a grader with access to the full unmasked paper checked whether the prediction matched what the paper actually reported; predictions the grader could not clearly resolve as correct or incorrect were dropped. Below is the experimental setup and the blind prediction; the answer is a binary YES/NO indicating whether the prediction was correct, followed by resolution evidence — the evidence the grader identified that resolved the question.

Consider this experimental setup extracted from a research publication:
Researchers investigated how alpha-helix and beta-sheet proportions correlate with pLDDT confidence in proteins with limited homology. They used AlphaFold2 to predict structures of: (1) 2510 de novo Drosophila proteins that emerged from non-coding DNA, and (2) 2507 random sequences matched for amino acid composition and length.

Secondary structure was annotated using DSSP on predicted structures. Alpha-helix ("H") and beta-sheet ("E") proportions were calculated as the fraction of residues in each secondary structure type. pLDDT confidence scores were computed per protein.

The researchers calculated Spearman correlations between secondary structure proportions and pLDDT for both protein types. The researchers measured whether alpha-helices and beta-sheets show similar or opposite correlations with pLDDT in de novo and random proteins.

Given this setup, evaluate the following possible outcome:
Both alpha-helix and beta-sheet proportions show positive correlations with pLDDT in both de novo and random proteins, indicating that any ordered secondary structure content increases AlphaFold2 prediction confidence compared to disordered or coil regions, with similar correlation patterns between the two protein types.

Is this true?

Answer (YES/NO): NO